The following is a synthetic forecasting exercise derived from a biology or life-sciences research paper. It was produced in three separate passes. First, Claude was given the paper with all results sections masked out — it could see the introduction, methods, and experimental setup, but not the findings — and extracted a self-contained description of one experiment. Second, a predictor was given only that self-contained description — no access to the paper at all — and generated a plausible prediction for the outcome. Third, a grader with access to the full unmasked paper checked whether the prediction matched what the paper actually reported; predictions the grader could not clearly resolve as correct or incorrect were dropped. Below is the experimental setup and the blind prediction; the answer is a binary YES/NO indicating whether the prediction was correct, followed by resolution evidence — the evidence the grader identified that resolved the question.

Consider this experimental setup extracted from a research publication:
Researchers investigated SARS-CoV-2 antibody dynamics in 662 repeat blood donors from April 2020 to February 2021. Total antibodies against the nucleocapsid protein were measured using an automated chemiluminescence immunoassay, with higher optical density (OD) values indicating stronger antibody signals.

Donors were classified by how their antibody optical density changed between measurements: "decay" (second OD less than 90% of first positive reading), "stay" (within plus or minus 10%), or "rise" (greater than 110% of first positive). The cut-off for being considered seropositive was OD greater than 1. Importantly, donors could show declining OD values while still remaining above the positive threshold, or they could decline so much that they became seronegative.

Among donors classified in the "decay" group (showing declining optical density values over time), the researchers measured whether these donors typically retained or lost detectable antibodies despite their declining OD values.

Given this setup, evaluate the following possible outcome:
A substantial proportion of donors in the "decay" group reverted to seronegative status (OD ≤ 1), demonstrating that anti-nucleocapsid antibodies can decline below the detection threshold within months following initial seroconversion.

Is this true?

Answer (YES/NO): NO